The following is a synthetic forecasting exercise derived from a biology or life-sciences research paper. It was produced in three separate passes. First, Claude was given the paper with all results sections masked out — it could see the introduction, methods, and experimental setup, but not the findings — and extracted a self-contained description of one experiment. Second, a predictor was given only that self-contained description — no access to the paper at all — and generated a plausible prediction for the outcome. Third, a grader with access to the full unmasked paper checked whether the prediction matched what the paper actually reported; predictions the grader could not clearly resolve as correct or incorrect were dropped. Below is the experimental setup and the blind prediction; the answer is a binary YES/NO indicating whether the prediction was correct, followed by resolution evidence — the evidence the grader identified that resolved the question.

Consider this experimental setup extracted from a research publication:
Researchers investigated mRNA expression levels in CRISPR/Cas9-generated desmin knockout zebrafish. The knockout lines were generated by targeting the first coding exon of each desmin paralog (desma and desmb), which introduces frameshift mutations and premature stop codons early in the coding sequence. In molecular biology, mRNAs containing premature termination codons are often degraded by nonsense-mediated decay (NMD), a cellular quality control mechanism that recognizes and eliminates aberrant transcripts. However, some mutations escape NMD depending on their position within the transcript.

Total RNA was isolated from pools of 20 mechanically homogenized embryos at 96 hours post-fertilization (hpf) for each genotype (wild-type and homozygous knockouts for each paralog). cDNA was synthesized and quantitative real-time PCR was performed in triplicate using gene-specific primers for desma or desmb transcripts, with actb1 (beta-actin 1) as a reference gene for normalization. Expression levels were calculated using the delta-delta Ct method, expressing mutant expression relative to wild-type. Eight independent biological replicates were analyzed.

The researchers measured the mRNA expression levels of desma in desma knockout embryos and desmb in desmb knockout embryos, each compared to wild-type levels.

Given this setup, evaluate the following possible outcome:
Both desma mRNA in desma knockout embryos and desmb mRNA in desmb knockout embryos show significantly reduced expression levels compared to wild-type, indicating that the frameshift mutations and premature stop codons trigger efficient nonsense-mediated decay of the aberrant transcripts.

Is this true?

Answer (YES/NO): YES